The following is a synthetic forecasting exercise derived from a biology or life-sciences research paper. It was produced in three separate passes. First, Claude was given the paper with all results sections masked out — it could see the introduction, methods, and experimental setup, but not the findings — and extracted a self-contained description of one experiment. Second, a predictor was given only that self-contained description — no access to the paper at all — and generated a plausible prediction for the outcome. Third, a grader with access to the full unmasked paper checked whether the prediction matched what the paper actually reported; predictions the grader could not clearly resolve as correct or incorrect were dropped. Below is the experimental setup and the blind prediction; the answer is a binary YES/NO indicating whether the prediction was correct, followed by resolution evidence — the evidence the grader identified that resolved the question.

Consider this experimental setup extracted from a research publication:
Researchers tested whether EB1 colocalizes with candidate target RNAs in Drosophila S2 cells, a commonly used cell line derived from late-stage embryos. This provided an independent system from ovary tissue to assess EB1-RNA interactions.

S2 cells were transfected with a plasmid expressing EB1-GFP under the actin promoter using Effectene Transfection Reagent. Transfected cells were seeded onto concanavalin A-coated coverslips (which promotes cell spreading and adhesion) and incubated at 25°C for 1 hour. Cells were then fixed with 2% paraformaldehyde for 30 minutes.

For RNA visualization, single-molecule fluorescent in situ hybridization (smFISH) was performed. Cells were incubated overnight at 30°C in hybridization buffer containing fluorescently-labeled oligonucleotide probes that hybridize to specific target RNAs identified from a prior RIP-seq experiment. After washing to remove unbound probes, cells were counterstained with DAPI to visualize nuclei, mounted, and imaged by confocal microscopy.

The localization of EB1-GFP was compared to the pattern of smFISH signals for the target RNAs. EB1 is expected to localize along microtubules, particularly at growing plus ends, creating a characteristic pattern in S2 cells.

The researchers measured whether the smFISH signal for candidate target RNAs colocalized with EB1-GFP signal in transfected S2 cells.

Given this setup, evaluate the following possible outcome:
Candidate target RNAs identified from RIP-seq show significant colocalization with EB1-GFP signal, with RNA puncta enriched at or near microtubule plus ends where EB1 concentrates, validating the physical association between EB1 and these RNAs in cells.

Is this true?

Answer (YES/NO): NO